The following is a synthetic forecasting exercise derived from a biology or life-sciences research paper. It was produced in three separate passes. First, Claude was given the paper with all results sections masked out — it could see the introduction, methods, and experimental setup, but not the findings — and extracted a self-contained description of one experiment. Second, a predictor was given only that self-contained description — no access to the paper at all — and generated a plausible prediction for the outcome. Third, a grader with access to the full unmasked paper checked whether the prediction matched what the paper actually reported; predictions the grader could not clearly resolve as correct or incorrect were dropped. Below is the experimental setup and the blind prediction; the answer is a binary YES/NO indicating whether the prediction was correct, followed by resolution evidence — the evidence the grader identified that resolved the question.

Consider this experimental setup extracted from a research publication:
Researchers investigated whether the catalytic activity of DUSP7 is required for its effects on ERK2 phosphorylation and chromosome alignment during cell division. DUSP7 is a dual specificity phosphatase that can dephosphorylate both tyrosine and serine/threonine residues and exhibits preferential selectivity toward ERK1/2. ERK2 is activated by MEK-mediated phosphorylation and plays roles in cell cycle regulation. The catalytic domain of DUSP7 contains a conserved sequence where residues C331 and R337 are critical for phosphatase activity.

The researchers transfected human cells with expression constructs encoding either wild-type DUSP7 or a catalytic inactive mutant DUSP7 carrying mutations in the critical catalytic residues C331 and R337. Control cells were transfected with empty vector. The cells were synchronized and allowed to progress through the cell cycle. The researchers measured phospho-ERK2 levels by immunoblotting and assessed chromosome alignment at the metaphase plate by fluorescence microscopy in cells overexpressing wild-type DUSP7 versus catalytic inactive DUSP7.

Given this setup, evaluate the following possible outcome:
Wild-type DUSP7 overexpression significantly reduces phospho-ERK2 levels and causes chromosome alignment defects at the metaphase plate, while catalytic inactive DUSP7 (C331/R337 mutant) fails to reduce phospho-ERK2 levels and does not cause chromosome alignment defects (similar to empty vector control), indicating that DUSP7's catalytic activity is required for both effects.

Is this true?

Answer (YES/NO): YES